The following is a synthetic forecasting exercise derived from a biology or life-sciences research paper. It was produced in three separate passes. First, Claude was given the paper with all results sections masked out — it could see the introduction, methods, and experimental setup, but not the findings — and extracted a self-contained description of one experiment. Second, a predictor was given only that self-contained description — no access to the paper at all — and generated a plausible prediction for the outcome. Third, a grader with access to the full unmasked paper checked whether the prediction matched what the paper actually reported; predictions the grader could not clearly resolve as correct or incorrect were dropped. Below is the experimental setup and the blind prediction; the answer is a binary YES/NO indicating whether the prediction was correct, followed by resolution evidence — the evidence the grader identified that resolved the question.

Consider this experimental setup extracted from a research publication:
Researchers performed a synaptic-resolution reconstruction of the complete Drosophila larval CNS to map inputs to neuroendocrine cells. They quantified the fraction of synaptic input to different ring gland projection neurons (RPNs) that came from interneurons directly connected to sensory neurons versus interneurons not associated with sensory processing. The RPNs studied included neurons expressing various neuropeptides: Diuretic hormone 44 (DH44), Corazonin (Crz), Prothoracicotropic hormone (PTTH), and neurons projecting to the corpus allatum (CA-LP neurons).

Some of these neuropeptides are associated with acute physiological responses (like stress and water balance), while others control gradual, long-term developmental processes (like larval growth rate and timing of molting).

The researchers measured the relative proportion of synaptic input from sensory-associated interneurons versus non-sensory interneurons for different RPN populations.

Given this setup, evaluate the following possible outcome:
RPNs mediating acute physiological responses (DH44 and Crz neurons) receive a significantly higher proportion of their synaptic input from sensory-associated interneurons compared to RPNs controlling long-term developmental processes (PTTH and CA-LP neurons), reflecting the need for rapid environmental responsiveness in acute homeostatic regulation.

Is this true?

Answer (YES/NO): YES